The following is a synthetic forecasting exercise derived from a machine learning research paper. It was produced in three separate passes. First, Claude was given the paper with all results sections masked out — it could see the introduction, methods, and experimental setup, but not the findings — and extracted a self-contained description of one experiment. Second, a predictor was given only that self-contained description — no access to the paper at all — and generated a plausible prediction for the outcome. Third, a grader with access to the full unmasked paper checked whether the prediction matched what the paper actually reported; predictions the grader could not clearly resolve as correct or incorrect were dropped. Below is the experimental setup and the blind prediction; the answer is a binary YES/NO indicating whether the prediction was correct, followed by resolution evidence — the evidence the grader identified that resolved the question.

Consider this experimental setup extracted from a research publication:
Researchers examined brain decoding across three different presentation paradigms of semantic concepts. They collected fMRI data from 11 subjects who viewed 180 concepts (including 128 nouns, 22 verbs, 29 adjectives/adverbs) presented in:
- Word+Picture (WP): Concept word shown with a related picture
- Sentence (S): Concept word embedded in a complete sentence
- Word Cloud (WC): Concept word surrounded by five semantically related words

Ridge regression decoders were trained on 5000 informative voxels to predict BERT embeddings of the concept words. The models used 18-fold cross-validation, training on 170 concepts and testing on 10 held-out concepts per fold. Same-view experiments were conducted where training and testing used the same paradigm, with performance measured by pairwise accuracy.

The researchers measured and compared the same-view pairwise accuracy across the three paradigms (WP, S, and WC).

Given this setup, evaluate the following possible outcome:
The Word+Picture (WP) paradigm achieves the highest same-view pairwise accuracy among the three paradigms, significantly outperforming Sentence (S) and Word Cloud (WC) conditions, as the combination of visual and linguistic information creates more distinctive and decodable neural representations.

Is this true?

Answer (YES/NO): NO